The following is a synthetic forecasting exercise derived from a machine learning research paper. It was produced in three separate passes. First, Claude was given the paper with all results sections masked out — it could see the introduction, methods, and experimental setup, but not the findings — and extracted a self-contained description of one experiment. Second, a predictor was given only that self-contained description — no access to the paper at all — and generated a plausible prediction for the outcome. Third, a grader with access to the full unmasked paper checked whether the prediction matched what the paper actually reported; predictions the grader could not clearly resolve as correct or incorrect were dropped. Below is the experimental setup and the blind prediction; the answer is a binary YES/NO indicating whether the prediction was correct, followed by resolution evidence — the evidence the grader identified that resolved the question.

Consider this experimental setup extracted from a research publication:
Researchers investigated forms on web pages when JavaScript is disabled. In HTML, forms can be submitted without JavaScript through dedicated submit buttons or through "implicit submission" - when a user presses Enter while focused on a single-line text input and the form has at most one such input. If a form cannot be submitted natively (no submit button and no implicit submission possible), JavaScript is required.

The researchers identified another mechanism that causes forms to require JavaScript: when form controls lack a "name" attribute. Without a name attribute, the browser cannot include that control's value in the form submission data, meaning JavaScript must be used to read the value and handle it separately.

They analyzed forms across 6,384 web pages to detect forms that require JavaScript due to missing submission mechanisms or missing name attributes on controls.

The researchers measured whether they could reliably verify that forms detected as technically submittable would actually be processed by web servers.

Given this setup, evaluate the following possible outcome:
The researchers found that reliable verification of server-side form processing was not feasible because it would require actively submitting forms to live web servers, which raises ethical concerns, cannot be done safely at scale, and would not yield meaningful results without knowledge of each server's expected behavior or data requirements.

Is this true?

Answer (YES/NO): NO